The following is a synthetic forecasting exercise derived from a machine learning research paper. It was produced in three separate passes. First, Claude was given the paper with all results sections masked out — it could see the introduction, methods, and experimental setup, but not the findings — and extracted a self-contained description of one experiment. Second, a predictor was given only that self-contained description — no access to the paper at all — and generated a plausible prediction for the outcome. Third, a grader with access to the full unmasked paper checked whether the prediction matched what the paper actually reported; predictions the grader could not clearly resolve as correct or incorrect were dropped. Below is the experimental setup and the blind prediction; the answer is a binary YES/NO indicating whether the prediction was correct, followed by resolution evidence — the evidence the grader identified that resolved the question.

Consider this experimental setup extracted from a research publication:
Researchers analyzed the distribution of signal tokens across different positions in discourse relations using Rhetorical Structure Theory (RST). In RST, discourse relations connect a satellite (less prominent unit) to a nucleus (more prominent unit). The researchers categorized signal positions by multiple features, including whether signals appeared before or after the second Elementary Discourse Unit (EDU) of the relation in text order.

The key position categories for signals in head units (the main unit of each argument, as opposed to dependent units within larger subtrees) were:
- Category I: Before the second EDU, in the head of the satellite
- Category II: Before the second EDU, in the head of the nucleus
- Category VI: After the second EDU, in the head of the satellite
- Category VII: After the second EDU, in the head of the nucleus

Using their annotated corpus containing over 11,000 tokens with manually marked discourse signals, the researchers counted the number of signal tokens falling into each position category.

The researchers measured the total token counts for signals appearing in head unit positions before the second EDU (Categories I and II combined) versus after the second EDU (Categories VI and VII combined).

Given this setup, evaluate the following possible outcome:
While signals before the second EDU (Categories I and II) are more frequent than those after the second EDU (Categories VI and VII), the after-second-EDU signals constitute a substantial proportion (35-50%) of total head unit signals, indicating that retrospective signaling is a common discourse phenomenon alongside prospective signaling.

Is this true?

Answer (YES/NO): NO